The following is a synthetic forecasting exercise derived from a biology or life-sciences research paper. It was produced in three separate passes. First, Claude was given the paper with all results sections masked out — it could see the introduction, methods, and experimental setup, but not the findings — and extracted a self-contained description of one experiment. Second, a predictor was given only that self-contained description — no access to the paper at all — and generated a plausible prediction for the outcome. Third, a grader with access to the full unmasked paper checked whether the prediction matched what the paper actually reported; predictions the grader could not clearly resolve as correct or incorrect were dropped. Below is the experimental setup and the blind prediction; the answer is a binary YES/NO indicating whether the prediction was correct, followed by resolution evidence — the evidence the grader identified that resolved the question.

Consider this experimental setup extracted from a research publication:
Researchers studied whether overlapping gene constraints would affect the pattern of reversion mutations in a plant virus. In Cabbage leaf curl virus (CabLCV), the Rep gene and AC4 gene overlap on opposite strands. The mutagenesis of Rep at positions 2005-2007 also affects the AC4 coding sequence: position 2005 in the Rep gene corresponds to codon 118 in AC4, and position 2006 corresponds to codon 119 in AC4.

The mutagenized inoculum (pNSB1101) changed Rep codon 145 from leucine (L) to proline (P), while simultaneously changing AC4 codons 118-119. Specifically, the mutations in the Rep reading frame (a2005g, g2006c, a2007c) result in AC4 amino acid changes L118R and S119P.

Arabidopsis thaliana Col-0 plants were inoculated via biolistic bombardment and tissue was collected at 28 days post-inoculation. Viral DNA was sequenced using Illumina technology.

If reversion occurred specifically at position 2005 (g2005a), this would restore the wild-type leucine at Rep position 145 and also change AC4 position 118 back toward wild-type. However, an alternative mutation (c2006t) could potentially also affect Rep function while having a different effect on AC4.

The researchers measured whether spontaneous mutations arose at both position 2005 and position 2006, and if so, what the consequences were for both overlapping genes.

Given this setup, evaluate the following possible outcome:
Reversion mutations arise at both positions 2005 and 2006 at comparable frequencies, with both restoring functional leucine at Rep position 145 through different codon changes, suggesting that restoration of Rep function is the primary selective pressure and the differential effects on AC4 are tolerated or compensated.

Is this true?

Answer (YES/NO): NO